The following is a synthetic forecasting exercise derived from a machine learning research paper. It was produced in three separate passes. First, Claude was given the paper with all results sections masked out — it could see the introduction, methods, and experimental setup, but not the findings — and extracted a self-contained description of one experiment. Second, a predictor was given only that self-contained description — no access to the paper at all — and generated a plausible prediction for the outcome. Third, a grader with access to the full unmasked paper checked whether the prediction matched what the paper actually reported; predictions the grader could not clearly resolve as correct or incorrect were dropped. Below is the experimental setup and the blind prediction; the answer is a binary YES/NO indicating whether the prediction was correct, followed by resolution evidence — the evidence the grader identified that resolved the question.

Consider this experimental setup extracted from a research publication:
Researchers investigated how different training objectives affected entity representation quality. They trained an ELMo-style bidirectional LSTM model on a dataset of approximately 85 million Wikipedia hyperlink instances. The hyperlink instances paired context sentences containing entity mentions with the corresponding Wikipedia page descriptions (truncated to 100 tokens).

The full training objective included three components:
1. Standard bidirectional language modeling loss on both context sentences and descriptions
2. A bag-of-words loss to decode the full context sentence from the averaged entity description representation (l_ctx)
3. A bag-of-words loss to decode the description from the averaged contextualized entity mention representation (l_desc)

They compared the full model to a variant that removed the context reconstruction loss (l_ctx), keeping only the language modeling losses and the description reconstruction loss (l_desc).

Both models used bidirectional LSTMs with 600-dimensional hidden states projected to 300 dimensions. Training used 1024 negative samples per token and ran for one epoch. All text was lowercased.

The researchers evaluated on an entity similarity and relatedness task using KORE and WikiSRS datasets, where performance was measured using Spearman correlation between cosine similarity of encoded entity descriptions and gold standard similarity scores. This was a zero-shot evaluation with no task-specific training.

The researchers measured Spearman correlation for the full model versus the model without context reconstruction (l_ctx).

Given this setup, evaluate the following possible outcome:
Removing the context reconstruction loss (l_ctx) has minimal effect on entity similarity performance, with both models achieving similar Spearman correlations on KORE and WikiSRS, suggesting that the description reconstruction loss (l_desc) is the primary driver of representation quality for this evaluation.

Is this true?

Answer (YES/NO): NO